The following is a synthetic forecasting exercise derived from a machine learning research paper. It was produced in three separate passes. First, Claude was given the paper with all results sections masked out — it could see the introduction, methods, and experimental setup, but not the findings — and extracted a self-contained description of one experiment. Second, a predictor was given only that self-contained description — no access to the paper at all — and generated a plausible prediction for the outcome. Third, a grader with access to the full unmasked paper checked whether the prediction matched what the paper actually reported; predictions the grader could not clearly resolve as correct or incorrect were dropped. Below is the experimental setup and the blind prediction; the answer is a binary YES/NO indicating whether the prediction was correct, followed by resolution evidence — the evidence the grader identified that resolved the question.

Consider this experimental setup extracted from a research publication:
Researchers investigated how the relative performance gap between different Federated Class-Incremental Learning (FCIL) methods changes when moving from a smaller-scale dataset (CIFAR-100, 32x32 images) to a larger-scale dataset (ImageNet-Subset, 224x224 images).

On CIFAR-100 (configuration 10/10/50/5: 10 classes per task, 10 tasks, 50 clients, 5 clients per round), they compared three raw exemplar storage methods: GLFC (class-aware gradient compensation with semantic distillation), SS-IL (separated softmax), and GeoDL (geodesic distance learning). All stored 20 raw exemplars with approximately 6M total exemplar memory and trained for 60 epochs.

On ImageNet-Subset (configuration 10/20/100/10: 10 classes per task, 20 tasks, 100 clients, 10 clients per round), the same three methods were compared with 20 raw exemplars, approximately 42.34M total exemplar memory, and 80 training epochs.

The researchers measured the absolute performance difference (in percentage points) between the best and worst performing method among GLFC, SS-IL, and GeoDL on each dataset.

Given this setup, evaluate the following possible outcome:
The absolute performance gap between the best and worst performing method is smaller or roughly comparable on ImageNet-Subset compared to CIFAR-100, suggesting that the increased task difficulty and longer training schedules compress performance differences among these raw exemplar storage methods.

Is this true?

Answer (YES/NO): YES